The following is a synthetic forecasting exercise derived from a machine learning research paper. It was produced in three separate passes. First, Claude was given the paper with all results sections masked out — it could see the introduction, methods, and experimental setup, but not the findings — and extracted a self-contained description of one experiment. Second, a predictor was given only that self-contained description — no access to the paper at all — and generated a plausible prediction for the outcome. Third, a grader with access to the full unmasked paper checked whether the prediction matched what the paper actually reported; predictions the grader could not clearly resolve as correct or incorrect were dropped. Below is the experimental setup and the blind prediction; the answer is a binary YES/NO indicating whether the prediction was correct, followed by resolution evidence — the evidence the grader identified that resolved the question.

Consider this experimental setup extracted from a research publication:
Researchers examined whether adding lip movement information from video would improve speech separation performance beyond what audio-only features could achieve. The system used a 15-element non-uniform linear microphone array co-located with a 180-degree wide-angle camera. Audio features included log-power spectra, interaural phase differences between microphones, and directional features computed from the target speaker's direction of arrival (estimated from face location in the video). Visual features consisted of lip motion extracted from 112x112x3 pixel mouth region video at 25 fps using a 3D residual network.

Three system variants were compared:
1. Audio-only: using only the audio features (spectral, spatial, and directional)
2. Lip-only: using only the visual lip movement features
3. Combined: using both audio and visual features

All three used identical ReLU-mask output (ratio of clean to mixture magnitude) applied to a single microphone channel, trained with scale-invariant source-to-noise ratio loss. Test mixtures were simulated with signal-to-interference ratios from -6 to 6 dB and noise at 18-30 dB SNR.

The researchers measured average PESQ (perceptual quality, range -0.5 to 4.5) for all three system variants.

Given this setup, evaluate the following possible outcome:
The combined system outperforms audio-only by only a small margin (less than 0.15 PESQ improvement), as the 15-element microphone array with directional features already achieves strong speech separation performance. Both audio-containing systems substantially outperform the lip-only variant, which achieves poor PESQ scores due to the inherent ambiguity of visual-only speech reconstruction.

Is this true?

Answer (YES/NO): NO